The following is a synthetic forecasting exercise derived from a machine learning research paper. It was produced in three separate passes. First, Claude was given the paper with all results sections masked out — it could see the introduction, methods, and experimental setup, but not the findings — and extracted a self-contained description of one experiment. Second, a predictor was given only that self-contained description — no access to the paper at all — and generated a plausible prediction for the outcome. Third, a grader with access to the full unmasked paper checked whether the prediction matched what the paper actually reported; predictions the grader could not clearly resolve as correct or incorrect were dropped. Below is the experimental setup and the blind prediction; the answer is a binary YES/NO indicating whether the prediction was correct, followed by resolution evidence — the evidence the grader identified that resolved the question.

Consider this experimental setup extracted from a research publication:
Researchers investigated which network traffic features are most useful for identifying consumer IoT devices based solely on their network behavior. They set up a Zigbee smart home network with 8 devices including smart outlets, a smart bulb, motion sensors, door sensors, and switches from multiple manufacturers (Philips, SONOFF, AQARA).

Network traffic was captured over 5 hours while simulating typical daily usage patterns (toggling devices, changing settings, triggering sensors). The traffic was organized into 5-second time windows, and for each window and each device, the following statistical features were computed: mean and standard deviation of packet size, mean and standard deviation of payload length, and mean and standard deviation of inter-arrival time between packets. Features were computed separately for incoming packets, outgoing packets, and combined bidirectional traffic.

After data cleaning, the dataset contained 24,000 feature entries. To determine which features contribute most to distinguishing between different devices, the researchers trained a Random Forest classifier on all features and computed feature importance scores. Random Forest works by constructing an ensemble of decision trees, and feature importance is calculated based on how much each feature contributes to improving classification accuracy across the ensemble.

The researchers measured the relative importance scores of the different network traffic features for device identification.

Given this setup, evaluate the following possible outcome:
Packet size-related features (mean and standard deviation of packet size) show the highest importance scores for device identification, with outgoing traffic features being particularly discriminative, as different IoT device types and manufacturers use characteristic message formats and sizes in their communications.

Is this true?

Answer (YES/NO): NO